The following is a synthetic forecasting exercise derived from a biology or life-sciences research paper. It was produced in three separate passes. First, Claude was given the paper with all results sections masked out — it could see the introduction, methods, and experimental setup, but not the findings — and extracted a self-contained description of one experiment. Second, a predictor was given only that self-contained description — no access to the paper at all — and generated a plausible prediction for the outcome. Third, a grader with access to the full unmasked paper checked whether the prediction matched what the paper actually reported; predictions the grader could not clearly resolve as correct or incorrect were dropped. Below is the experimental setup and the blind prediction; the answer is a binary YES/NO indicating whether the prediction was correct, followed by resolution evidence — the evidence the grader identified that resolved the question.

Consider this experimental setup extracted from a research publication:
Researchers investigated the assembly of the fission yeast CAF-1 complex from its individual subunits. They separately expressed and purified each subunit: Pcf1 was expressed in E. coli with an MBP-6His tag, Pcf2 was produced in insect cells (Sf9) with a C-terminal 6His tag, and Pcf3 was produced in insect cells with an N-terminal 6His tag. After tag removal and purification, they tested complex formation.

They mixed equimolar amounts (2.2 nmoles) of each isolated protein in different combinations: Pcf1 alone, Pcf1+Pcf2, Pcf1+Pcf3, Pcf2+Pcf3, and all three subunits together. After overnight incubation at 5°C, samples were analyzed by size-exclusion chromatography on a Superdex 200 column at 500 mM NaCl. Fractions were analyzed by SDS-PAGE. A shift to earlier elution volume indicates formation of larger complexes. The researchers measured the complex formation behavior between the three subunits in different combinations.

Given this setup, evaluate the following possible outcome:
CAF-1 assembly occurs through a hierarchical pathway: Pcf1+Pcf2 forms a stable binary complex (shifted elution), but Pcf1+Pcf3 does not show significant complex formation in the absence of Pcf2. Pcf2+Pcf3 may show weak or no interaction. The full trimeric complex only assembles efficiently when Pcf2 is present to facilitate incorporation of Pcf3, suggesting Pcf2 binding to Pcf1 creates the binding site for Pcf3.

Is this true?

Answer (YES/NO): NO